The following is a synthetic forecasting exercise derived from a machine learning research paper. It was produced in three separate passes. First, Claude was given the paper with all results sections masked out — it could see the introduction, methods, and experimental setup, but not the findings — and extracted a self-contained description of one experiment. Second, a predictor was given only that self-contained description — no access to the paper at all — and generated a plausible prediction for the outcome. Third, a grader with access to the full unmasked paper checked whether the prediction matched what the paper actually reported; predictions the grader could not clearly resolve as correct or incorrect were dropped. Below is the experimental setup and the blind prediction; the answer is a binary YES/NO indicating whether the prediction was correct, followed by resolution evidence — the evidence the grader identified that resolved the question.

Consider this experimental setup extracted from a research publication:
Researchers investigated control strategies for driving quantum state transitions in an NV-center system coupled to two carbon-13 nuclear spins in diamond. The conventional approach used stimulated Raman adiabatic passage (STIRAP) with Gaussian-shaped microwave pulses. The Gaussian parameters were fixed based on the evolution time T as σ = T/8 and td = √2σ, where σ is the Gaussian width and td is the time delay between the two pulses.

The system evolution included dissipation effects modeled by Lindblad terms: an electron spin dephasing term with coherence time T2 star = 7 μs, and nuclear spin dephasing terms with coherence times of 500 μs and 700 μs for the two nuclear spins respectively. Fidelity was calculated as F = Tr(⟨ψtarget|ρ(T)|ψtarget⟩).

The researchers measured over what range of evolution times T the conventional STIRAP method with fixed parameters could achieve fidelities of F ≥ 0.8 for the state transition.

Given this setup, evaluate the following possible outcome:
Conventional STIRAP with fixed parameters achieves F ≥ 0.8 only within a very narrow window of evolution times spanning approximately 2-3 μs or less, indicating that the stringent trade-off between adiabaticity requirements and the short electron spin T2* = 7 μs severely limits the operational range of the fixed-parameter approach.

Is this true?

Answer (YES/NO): NO